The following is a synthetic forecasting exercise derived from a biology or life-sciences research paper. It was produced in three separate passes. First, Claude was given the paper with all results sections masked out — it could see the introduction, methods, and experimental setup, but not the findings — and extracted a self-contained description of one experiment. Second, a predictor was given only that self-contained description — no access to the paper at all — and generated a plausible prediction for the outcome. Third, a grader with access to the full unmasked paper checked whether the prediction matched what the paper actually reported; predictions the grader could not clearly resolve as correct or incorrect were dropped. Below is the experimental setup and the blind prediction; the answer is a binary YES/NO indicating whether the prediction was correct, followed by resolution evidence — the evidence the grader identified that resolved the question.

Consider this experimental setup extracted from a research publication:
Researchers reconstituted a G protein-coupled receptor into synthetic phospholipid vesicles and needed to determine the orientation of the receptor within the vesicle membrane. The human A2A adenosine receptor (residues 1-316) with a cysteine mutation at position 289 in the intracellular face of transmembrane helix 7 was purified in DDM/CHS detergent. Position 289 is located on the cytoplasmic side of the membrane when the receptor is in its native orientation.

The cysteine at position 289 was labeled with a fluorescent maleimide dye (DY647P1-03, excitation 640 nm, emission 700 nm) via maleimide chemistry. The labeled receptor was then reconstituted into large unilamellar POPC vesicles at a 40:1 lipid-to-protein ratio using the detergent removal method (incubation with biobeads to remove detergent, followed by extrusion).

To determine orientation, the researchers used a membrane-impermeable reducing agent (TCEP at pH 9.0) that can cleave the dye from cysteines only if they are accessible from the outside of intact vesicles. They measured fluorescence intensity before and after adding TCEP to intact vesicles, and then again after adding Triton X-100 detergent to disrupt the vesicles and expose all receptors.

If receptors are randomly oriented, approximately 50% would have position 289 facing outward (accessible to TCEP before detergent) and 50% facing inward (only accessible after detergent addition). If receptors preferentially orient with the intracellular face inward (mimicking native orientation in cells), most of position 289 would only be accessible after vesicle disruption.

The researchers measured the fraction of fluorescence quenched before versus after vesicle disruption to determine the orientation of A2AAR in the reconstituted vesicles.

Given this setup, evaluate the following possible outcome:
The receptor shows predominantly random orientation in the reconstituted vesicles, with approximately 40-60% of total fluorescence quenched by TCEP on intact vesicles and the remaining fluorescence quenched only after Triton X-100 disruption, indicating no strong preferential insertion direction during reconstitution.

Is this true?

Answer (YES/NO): YES